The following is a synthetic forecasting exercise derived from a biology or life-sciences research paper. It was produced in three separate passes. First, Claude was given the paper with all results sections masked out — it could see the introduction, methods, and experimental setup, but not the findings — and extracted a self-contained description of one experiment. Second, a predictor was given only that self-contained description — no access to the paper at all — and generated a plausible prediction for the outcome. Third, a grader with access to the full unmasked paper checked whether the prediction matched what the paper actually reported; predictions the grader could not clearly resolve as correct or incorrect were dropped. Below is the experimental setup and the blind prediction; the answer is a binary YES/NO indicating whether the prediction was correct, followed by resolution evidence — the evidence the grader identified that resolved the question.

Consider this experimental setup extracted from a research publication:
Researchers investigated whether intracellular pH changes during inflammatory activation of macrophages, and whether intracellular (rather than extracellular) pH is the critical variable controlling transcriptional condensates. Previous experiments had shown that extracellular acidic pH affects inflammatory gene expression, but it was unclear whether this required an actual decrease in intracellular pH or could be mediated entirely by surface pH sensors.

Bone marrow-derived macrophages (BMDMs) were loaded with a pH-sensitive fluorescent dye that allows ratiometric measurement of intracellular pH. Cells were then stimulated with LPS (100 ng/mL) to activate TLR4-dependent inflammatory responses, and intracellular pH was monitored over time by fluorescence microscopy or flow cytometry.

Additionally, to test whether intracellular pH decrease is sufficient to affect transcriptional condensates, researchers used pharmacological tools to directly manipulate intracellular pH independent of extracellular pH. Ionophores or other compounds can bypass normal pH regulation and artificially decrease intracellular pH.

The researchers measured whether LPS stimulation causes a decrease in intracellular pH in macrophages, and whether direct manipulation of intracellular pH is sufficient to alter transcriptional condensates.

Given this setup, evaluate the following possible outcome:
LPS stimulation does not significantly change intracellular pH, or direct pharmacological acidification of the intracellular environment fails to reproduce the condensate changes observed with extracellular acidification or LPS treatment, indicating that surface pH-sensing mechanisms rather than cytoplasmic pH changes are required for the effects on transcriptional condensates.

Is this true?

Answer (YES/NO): NO